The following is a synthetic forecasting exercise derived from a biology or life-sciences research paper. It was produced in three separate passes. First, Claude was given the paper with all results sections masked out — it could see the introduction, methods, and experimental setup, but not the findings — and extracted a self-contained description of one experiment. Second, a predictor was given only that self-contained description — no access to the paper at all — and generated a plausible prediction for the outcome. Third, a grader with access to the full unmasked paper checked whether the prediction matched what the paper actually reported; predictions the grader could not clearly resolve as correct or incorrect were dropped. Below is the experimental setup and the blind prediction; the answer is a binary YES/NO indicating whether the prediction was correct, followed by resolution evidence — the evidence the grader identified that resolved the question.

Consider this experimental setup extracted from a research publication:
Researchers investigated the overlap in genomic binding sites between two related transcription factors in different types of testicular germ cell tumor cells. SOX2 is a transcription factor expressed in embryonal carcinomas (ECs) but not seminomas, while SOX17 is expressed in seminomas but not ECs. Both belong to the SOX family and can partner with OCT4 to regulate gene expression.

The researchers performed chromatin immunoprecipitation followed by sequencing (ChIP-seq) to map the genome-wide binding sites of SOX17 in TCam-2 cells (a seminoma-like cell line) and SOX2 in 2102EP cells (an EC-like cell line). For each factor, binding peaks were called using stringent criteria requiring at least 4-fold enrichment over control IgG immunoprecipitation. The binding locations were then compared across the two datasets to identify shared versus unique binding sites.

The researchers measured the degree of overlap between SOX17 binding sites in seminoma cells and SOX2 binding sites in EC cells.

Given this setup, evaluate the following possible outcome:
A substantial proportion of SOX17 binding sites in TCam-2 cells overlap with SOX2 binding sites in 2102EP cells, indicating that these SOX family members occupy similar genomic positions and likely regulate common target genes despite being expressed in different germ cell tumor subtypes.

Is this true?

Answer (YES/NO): YES